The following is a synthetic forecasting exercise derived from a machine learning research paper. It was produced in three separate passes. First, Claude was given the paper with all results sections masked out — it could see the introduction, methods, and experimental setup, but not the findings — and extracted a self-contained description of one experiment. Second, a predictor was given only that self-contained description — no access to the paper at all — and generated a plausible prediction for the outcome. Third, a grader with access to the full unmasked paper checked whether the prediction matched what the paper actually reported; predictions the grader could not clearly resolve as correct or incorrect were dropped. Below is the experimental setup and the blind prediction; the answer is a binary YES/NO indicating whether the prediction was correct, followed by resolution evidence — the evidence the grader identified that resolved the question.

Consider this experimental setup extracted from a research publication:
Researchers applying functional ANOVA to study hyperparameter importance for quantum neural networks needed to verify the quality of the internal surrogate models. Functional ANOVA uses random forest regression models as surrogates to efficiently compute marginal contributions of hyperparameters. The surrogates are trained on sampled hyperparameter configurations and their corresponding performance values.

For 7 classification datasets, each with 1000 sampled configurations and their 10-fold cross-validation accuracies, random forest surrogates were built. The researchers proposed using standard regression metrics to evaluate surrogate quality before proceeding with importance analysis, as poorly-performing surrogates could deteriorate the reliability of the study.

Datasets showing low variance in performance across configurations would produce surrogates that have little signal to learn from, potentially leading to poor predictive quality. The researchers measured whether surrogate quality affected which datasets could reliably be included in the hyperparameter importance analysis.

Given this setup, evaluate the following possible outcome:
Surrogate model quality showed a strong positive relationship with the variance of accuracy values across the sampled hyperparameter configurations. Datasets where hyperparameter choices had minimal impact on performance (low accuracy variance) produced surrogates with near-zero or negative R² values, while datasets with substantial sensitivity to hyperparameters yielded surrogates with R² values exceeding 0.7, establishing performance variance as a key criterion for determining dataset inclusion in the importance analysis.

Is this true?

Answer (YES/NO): NO